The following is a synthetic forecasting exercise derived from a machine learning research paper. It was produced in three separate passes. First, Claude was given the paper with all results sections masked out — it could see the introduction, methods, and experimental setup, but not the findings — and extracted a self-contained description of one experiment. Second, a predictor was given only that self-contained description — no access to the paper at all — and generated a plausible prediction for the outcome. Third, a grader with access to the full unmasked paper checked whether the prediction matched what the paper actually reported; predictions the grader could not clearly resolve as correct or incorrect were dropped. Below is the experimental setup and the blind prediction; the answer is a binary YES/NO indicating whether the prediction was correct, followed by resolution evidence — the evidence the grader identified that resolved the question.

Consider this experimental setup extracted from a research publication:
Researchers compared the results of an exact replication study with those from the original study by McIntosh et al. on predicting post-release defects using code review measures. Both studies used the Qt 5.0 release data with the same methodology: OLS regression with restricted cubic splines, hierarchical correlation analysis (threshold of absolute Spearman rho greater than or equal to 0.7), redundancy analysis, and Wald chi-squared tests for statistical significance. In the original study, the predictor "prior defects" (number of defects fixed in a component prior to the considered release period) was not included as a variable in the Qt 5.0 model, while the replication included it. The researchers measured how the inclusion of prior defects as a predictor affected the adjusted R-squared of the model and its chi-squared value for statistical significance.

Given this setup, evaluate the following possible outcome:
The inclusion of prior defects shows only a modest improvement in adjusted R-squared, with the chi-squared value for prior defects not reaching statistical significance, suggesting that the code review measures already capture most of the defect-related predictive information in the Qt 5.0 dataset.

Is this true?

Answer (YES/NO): NO